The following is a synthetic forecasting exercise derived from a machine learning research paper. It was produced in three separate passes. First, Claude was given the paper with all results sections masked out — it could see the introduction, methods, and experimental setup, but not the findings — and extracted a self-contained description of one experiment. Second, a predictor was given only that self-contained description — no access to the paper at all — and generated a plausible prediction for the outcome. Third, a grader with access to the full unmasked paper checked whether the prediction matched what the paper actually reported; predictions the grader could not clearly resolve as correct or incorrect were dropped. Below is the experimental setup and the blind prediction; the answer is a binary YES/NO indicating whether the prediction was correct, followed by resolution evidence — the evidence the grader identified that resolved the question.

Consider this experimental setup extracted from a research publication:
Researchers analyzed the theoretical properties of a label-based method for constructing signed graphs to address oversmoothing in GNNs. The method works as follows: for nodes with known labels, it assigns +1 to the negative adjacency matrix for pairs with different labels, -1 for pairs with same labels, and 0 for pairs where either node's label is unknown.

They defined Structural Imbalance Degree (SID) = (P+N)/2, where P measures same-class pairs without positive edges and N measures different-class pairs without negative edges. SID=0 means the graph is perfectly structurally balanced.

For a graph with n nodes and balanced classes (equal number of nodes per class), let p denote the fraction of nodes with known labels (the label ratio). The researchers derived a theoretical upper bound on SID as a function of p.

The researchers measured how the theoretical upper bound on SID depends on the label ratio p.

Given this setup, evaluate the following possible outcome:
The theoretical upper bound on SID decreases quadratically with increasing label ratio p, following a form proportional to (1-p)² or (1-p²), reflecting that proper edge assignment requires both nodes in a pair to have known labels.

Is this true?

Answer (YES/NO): NO